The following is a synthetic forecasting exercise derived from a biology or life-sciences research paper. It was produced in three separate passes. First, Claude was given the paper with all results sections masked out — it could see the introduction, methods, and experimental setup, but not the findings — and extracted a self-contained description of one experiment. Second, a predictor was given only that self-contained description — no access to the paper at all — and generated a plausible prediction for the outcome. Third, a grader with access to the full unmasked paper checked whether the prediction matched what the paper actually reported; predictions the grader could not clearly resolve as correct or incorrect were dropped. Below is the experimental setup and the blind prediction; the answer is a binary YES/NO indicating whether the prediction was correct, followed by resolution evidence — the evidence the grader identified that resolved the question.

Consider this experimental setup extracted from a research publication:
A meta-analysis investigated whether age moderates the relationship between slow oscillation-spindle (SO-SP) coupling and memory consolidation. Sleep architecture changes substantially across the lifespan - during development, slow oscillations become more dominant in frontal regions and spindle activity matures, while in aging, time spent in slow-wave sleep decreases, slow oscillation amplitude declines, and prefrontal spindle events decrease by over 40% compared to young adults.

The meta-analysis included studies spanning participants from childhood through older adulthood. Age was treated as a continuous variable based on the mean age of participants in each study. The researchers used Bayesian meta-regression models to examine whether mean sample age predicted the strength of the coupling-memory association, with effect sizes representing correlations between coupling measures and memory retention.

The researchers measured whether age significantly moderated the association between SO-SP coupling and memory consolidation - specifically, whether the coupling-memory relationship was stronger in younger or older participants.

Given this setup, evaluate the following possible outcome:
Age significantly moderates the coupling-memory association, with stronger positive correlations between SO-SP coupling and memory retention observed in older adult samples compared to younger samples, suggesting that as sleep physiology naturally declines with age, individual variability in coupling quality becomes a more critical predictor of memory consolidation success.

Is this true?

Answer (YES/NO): NO